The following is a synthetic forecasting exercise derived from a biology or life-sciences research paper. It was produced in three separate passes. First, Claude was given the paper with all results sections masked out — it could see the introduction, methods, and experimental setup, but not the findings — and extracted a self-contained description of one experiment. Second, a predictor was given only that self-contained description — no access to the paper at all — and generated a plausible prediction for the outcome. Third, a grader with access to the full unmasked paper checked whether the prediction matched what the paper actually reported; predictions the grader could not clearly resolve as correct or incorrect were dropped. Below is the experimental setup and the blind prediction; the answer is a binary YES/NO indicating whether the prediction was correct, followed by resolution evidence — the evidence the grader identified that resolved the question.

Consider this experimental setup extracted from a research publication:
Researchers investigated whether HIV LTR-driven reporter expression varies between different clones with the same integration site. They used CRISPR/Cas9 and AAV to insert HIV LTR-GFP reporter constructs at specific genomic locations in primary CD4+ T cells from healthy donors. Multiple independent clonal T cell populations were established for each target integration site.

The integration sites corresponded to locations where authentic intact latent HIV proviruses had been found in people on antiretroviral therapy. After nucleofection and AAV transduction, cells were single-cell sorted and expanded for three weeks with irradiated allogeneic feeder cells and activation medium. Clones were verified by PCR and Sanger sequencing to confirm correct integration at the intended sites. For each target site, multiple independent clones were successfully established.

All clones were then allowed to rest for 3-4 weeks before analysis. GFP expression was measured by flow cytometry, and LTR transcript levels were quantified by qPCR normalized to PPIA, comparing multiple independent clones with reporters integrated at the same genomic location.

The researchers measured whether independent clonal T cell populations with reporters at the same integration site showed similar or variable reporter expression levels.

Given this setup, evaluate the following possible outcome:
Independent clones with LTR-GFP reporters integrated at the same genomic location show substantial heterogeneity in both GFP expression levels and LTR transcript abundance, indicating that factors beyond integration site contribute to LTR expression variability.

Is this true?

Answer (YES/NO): NO